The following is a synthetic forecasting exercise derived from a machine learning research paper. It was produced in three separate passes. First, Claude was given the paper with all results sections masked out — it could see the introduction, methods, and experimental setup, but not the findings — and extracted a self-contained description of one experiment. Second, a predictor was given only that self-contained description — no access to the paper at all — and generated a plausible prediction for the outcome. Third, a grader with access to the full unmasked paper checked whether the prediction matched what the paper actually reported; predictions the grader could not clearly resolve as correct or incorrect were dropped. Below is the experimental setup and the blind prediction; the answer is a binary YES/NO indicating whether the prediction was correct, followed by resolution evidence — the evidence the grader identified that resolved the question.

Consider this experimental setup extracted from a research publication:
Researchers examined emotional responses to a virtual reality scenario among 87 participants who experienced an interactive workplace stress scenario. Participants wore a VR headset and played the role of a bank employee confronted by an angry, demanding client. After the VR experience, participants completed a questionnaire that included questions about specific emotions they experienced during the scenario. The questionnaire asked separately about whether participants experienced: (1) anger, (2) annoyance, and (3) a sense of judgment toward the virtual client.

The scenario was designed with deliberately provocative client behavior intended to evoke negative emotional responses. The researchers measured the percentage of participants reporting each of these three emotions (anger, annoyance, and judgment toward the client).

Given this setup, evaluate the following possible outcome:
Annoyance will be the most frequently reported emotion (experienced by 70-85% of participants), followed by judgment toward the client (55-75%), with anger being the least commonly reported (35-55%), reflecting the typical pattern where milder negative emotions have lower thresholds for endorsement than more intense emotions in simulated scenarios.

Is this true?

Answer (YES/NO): NO